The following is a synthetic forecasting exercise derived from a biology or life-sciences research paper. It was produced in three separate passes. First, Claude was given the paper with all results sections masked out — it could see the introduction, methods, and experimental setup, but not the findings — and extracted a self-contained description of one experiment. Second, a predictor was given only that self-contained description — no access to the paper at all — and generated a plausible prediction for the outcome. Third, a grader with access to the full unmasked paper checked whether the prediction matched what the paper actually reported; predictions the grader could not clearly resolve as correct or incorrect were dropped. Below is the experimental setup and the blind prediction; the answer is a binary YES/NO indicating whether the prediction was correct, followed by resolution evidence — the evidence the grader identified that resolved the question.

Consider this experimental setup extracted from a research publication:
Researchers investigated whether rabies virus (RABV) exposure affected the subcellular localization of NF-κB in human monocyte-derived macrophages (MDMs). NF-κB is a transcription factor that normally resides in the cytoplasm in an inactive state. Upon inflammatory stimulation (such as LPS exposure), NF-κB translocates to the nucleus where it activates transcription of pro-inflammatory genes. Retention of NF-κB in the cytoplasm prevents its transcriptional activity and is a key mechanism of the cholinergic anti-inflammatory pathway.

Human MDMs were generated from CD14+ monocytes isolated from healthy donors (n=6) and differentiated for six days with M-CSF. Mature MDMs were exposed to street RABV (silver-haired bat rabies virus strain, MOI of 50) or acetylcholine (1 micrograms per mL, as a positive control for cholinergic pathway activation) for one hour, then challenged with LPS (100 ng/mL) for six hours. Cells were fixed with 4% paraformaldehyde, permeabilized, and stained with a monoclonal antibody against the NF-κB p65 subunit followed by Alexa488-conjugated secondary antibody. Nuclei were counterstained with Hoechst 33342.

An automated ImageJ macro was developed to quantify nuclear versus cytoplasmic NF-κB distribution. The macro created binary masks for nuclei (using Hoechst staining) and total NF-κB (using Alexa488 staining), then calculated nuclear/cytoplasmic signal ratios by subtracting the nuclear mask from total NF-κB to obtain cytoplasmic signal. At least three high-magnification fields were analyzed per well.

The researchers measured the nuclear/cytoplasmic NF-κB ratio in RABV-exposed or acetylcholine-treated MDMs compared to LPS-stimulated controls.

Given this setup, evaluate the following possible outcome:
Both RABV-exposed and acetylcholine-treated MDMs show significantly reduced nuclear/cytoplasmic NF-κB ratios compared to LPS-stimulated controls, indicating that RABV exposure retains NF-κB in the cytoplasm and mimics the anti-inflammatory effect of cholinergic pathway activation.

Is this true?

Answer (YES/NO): YES